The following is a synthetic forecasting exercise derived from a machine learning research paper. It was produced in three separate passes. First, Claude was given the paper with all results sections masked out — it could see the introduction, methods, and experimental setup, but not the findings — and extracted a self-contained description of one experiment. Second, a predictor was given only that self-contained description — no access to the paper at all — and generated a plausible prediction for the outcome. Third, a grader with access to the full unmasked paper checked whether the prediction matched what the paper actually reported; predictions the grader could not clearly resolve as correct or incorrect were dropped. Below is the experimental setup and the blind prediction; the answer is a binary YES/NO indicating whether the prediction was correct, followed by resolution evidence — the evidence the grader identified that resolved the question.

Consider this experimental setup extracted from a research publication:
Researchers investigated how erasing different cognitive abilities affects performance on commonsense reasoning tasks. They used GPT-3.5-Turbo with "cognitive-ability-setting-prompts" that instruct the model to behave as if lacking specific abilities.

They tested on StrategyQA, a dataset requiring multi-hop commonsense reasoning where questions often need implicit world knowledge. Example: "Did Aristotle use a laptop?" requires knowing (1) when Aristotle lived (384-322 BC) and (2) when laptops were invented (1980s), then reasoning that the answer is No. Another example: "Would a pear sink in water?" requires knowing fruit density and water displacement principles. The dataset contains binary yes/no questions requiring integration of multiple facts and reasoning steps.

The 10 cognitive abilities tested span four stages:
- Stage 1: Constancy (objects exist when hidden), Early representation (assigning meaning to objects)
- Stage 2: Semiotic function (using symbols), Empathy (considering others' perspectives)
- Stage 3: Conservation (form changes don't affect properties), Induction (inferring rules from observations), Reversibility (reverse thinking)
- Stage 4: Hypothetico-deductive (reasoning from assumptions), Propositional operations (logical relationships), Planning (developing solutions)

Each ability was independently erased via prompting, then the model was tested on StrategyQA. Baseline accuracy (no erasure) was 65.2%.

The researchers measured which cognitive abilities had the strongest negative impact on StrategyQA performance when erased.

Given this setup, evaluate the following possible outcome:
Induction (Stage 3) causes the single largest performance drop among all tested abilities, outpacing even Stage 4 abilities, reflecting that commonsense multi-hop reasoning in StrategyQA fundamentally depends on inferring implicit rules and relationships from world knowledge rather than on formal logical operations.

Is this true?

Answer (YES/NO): NO